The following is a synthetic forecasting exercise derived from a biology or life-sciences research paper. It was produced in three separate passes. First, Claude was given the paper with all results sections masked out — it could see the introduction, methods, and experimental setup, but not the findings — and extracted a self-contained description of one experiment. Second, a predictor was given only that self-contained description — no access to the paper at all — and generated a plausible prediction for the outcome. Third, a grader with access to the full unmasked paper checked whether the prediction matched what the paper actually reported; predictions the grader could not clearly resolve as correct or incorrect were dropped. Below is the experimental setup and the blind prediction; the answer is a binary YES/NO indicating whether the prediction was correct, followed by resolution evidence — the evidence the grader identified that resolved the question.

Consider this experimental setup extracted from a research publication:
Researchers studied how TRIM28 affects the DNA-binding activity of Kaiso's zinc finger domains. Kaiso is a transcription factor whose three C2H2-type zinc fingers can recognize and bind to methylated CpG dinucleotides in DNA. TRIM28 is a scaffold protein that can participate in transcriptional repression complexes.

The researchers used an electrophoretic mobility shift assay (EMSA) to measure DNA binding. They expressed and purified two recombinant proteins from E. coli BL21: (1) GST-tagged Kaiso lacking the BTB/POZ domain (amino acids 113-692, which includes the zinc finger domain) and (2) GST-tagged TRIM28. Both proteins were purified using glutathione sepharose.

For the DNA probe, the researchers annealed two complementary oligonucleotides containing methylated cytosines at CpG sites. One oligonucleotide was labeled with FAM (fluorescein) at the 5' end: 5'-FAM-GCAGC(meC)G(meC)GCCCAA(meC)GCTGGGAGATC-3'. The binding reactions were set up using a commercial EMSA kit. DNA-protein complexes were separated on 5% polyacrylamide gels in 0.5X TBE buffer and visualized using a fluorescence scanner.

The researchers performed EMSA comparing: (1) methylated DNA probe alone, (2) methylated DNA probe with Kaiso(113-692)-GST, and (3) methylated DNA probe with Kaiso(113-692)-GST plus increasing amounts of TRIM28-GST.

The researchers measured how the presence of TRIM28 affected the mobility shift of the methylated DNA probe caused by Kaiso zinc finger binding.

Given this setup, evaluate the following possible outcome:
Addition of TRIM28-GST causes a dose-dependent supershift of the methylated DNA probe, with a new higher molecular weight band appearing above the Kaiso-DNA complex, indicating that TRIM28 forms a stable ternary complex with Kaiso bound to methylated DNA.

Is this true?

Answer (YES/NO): NO